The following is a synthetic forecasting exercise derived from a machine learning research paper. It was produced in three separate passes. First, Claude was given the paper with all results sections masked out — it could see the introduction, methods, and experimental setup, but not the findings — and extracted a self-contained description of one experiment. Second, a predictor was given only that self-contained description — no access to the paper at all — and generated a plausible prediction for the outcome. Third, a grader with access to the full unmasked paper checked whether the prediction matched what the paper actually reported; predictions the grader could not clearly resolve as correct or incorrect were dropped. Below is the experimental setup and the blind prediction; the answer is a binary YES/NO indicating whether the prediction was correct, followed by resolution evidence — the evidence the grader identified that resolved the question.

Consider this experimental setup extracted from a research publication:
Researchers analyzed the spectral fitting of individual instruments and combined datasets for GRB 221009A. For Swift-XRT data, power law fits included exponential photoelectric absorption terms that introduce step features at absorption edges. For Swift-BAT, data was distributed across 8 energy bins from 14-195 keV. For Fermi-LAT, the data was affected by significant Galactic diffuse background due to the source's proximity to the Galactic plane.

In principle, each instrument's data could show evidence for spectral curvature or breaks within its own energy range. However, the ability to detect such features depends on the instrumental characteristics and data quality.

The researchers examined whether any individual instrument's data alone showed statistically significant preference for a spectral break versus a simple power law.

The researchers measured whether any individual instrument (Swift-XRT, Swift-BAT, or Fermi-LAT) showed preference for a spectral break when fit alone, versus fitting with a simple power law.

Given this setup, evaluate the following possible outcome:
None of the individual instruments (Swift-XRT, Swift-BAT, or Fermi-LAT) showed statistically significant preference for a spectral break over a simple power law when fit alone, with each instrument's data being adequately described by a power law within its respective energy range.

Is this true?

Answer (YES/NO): YES